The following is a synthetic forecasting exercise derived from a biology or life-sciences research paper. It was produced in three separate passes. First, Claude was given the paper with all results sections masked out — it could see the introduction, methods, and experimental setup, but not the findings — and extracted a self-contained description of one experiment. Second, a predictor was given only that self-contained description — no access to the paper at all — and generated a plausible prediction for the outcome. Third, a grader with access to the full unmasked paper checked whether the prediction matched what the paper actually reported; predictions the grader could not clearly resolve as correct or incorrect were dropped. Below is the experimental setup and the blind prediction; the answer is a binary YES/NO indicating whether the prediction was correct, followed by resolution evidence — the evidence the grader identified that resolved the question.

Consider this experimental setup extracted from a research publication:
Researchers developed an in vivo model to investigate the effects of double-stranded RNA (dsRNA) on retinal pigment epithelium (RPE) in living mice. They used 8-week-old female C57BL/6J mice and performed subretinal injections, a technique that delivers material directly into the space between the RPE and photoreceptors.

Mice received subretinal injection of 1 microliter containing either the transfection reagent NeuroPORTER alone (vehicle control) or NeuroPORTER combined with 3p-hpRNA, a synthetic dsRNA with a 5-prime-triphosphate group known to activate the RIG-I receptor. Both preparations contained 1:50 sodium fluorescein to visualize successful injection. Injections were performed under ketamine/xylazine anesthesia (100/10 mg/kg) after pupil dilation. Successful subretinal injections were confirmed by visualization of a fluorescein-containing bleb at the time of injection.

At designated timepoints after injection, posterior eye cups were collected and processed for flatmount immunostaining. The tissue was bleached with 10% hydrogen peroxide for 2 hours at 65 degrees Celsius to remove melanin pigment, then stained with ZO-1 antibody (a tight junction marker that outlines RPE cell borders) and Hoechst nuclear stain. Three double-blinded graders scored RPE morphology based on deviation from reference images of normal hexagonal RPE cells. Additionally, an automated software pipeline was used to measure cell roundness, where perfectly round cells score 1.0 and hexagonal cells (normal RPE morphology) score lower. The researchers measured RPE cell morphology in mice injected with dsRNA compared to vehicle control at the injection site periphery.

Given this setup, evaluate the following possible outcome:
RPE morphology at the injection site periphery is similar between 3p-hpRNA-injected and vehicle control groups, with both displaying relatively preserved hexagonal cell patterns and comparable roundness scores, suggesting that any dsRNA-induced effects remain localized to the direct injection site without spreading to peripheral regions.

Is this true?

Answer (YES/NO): NO